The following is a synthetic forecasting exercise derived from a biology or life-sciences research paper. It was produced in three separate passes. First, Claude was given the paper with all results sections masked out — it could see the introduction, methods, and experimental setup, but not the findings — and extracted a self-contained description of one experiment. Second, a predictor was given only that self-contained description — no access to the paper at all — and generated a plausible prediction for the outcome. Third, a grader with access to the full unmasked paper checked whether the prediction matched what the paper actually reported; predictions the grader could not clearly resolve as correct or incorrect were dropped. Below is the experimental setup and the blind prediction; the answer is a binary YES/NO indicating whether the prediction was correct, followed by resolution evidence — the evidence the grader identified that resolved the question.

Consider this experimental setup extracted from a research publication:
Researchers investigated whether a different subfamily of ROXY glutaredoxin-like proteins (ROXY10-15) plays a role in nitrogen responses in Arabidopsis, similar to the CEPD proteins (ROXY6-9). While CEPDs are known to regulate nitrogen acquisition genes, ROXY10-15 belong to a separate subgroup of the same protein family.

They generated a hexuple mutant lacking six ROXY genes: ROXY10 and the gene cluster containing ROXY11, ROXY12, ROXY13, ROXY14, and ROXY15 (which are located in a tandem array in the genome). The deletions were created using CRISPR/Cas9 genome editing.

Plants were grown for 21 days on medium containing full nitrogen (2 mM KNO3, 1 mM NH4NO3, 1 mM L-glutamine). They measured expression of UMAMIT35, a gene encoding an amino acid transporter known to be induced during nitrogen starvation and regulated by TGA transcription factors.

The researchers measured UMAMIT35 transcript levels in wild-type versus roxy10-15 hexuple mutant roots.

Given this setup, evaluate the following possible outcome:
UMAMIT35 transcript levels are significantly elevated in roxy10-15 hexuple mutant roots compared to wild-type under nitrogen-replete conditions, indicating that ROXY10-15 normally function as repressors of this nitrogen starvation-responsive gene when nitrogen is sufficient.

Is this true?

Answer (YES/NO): YES